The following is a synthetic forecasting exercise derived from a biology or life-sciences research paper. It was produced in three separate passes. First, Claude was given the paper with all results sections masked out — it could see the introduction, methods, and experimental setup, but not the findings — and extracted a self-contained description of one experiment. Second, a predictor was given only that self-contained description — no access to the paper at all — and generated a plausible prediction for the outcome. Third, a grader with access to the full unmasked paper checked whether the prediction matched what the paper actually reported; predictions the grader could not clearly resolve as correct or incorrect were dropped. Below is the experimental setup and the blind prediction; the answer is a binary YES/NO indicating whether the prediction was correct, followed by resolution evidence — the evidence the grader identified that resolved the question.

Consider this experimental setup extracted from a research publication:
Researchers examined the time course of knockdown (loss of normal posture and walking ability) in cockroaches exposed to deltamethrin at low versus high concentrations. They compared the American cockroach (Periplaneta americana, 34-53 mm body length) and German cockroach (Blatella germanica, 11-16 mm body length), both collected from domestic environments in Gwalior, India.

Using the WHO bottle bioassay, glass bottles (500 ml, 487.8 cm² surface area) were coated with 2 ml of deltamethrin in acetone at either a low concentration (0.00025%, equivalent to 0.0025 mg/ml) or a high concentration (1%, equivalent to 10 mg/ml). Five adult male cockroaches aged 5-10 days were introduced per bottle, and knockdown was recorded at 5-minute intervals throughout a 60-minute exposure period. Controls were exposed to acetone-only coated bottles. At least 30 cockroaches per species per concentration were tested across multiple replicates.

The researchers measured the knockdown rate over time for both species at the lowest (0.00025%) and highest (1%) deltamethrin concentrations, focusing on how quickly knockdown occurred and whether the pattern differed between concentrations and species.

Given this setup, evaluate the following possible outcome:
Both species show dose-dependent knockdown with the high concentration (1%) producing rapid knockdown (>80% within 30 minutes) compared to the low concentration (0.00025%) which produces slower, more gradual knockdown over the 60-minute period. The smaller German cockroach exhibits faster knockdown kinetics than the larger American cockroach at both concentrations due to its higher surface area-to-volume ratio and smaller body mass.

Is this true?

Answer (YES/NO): YES